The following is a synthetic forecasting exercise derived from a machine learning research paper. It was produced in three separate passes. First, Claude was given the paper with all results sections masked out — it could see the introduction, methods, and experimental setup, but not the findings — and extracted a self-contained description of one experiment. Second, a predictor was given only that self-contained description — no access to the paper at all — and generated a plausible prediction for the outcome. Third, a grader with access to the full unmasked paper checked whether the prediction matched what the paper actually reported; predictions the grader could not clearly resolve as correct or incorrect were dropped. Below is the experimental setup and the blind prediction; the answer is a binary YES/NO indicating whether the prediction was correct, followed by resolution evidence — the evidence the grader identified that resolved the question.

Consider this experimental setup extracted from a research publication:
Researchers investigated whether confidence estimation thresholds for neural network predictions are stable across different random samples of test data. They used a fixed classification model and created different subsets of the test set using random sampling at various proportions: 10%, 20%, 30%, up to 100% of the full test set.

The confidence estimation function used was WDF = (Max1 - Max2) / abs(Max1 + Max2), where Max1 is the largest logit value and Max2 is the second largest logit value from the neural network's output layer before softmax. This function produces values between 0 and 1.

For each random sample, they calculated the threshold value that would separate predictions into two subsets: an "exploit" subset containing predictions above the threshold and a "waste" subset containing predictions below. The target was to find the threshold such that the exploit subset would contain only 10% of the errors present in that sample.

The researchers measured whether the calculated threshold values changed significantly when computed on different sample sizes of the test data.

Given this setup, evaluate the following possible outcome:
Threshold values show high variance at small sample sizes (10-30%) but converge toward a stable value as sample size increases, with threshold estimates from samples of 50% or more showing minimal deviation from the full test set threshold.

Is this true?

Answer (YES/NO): NO